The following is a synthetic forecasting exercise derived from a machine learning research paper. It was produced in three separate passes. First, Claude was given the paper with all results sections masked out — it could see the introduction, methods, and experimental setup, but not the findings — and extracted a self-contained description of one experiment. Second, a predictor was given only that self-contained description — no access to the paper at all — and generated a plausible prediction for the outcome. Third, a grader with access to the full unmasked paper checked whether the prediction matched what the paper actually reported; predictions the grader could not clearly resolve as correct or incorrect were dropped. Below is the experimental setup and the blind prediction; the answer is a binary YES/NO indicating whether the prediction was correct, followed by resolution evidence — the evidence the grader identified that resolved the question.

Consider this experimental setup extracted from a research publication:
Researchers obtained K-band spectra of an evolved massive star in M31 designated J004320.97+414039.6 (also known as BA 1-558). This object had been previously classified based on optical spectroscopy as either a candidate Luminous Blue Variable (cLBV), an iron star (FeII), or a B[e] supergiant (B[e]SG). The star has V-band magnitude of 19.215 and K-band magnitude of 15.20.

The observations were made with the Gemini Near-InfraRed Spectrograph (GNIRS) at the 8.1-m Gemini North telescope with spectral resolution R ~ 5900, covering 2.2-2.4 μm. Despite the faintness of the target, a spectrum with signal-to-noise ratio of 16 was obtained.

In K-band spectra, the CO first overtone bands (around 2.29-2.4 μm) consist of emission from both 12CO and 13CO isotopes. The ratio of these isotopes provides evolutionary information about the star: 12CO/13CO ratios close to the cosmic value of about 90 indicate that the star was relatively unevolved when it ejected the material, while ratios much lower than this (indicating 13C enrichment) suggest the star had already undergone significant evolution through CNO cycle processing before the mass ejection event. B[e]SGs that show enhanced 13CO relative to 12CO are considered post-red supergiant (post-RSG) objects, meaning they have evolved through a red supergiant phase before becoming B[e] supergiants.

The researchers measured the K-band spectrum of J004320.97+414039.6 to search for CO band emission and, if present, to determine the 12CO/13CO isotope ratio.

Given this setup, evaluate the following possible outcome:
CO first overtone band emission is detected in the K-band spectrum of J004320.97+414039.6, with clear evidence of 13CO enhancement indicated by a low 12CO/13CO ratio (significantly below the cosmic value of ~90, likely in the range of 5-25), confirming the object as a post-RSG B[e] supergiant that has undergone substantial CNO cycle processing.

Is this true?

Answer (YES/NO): NO